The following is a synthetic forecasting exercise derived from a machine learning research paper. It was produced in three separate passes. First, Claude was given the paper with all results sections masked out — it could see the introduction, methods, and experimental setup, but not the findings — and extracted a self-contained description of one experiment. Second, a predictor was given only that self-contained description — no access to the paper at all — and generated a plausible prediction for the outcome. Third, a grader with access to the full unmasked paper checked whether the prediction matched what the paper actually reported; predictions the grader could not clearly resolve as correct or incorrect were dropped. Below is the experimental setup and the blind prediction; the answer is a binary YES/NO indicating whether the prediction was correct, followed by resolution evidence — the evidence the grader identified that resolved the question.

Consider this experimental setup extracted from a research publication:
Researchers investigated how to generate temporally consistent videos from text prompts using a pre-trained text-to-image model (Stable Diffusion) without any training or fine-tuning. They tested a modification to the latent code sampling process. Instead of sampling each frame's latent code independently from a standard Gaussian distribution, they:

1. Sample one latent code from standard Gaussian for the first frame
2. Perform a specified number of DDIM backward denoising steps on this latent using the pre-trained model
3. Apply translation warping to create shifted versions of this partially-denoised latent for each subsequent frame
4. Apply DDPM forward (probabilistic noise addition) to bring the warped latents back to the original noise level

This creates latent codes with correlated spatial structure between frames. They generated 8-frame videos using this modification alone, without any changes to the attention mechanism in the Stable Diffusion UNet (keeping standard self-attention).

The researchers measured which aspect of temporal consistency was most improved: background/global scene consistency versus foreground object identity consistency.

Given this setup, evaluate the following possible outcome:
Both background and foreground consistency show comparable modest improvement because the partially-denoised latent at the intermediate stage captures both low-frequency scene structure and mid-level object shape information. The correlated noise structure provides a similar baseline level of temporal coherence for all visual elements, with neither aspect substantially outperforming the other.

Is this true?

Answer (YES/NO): NO